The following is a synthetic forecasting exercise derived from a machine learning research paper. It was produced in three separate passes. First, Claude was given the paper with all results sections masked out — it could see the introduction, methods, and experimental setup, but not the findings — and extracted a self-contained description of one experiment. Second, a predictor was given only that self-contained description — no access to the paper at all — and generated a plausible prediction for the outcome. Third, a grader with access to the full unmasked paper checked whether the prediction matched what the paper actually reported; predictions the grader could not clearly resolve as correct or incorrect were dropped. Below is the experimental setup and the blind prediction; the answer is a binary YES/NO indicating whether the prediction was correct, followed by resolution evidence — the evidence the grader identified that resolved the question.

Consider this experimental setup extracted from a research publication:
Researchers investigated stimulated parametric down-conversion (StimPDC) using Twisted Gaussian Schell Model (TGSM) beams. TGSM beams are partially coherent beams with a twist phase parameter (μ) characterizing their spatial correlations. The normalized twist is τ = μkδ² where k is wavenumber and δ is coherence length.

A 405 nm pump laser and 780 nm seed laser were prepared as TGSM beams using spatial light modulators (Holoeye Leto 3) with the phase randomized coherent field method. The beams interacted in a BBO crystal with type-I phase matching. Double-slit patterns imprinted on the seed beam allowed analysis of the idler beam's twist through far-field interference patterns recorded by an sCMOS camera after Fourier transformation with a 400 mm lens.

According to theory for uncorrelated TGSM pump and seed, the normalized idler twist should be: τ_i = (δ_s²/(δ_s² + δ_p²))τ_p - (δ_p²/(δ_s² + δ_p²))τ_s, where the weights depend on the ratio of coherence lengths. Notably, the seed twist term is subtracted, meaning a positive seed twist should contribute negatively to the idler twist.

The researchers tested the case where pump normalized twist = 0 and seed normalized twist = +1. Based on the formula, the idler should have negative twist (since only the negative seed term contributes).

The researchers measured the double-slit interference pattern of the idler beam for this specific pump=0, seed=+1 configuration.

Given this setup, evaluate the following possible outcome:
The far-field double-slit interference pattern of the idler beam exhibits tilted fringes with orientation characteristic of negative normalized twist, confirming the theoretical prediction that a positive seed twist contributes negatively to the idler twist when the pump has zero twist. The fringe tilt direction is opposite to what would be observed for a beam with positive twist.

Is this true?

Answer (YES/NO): YES